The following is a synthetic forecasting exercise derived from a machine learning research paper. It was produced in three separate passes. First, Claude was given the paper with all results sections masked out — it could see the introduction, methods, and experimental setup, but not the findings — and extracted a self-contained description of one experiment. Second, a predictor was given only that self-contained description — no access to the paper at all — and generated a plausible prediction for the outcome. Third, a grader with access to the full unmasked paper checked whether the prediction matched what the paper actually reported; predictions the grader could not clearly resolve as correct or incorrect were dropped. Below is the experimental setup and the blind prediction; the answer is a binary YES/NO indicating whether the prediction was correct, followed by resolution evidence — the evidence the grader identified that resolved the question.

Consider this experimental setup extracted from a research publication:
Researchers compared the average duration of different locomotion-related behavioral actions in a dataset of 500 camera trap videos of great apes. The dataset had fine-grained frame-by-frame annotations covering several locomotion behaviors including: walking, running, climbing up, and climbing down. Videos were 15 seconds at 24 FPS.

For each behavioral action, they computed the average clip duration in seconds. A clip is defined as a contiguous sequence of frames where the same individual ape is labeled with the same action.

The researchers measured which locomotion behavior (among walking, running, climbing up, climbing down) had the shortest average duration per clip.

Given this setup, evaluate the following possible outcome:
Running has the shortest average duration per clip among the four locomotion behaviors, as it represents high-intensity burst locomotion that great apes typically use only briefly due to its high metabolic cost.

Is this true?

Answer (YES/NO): NO